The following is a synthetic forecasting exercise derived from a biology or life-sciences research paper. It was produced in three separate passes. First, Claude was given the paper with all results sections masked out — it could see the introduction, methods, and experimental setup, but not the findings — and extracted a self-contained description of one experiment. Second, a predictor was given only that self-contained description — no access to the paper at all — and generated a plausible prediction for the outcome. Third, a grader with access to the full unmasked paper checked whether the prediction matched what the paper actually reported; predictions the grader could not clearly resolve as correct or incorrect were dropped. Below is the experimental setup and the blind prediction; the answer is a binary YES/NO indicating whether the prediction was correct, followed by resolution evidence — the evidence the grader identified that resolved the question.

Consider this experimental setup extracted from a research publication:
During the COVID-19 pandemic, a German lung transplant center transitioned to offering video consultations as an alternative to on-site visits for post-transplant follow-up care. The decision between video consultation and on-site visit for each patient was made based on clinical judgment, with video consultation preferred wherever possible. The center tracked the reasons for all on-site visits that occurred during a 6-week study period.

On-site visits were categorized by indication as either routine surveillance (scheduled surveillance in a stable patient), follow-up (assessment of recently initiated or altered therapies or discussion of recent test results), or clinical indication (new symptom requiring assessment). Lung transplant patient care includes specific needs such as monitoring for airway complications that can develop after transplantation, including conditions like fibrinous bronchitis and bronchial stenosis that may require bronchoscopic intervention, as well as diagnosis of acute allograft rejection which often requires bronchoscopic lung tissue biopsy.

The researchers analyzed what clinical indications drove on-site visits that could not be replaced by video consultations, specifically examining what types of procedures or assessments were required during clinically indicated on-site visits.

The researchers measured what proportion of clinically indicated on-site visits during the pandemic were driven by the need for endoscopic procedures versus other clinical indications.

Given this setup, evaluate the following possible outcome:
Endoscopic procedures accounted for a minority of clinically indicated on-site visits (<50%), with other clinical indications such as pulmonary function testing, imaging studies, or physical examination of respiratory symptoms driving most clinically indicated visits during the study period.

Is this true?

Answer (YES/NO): NO